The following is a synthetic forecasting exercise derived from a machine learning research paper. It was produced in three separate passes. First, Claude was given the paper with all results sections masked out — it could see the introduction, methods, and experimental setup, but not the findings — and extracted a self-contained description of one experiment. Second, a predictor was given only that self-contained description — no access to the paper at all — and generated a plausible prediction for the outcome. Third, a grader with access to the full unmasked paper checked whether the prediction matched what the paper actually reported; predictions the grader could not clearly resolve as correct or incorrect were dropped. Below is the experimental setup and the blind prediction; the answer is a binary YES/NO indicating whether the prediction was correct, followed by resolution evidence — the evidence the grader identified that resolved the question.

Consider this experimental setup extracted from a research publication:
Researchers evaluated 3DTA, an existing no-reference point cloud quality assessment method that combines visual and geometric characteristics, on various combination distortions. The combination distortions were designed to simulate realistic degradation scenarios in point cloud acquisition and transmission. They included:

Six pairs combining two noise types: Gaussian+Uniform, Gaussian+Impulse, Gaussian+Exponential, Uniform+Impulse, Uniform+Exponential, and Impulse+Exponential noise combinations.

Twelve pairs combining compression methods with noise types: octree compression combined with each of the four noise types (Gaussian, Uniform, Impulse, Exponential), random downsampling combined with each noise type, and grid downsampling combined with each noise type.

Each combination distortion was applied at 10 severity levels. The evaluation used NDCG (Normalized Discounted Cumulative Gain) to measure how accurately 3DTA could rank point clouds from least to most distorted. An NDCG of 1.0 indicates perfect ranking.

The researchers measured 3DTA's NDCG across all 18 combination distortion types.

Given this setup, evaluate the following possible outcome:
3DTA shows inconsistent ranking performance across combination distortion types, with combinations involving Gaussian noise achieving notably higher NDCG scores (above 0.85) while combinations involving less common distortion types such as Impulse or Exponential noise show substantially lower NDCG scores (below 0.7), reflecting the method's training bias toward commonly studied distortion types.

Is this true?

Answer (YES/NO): NO